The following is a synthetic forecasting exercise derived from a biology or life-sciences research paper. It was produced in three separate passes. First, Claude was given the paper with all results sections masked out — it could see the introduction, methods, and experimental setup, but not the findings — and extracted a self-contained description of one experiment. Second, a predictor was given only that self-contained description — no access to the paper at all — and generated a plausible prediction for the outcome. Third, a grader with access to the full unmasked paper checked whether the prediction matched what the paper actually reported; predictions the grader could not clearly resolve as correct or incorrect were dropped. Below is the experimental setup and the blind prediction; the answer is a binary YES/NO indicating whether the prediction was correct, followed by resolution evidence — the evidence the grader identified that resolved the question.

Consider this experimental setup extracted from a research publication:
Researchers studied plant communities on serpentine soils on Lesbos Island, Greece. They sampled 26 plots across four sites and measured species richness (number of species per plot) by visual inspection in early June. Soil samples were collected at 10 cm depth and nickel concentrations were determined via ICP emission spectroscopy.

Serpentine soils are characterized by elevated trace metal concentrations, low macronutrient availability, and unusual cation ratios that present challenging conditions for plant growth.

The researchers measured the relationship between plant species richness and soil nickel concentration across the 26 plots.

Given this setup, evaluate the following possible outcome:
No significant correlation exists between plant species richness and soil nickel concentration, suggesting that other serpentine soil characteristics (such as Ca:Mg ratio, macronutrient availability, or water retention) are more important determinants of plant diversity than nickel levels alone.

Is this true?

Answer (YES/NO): YES